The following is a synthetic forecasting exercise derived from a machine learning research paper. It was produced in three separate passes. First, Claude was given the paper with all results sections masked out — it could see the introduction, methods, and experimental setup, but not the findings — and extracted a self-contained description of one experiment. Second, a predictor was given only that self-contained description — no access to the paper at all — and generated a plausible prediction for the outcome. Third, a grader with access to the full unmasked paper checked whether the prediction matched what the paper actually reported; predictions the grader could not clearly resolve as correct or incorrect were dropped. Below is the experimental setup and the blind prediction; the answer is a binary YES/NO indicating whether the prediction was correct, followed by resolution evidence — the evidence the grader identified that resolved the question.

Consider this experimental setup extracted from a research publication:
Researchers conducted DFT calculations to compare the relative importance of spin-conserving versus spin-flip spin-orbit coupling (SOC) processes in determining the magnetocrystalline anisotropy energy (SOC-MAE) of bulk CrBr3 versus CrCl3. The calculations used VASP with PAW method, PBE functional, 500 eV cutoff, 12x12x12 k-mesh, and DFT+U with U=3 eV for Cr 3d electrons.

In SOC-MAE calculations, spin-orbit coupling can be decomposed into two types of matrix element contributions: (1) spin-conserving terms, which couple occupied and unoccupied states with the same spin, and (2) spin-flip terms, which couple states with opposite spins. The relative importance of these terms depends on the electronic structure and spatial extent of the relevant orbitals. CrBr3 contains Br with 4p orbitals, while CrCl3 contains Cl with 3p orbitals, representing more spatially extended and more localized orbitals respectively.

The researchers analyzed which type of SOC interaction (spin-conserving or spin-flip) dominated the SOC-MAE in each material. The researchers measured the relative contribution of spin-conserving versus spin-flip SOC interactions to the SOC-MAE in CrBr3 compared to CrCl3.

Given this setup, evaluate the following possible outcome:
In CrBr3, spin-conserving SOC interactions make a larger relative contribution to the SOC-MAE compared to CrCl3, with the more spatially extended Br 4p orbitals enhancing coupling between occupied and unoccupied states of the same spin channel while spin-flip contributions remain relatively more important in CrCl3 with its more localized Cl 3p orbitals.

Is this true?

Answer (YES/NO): YES